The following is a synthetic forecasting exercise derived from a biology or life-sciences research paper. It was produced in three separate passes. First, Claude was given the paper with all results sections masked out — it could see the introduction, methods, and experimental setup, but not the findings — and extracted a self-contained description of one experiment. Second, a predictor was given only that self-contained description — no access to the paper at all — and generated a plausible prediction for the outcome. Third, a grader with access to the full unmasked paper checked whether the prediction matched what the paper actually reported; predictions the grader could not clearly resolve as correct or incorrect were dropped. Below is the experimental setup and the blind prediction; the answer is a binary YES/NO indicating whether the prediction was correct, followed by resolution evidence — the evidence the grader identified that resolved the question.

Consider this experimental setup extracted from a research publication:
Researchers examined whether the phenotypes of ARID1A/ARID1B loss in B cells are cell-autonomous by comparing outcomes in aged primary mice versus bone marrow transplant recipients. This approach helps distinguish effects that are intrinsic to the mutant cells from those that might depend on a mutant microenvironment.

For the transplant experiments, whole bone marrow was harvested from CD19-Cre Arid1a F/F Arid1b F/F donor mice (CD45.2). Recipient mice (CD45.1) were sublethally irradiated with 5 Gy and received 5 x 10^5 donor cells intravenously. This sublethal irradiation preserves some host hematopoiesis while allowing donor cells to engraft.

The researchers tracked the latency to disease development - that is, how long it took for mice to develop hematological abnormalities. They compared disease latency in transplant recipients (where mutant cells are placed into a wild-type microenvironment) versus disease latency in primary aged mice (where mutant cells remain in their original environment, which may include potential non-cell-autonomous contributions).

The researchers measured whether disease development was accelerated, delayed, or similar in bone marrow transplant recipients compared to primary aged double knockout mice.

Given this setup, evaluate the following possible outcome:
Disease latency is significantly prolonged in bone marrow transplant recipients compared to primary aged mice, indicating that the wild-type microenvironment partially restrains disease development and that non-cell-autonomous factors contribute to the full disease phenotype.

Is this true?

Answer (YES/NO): NO